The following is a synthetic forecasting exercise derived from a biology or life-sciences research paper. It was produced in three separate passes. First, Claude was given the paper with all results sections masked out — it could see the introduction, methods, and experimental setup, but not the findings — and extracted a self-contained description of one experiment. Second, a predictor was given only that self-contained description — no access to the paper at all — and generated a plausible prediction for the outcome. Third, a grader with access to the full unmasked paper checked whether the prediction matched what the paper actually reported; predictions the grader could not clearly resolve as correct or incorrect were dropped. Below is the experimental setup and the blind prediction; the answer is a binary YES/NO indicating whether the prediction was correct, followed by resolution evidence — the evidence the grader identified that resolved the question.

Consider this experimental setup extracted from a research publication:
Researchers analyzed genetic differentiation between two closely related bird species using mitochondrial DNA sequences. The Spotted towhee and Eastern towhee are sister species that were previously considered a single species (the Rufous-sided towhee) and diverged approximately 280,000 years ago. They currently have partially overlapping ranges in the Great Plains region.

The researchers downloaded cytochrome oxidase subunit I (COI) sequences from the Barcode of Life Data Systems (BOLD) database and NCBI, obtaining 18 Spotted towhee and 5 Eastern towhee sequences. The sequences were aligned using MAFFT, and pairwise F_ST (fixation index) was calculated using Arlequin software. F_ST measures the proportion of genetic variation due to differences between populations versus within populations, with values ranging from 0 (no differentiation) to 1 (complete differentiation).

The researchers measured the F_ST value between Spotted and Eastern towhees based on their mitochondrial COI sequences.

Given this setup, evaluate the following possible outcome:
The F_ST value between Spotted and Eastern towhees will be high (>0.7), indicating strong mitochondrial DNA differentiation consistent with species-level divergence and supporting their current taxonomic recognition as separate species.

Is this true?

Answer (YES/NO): NO